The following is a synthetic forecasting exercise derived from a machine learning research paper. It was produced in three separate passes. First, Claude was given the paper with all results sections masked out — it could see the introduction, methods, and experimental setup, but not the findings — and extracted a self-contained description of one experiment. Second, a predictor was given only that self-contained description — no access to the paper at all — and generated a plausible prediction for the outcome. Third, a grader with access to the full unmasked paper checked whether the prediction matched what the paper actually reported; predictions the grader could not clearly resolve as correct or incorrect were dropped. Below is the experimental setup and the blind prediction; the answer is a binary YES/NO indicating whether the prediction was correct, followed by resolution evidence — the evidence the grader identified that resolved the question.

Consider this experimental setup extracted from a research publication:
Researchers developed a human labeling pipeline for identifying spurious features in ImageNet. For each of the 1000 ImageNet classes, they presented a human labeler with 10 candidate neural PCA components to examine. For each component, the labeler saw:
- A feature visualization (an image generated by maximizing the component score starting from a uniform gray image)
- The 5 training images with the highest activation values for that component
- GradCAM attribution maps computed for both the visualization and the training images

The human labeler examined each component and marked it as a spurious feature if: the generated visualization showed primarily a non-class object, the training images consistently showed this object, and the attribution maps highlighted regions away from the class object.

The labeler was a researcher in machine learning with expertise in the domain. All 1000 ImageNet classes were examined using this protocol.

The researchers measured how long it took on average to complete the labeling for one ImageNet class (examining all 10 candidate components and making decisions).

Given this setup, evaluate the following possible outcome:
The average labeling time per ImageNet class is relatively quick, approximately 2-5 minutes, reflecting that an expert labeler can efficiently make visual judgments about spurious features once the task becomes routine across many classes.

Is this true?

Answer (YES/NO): NO